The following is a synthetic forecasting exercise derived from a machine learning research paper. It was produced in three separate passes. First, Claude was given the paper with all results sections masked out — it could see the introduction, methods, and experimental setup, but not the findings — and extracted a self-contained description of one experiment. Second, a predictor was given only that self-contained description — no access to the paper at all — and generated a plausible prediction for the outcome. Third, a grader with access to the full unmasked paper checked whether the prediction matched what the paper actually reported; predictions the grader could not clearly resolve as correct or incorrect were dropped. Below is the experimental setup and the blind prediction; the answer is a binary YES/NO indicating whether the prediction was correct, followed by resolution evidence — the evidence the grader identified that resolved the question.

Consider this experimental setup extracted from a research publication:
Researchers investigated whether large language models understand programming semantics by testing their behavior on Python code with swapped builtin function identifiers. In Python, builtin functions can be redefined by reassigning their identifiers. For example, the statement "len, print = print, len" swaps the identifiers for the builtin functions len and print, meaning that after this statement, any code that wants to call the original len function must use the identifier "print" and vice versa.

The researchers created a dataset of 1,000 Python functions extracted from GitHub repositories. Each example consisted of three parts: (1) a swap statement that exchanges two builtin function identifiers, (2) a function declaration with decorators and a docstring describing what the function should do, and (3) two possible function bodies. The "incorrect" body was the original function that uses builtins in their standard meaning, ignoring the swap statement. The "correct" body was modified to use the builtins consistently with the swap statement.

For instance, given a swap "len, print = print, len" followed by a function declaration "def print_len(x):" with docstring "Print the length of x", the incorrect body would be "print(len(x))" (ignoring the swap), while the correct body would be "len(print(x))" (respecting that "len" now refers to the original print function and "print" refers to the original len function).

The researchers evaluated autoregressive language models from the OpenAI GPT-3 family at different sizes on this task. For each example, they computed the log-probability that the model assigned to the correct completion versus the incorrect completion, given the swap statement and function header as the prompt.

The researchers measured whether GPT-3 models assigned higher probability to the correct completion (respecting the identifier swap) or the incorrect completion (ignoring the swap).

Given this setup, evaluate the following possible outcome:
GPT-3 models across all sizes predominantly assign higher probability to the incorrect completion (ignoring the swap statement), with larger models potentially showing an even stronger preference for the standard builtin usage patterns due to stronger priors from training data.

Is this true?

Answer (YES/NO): YES